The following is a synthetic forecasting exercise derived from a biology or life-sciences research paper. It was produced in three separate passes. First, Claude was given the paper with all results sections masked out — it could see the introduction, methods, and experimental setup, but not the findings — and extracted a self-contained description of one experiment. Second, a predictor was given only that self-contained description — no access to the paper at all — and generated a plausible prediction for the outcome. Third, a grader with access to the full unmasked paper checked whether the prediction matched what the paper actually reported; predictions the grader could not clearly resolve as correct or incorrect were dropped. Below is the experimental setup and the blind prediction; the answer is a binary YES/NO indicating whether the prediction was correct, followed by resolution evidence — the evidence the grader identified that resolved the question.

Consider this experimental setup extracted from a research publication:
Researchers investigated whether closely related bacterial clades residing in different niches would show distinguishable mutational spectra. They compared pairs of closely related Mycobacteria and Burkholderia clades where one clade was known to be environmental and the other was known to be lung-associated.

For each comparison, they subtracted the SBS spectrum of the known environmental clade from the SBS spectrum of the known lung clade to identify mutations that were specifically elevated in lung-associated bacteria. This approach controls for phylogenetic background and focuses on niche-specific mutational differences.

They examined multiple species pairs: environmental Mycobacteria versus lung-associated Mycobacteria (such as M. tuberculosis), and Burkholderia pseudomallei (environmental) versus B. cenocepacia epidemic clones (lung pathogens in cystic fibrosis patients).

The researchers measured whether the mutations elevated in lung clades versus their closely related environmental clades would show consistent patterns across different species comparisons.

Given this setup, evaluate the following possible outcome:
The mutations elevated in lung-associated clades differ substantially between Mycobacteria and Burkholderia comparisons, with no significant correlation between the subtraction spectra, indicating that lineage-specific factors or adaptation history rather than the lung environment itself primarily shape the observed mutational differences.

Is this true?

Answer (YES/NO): NO